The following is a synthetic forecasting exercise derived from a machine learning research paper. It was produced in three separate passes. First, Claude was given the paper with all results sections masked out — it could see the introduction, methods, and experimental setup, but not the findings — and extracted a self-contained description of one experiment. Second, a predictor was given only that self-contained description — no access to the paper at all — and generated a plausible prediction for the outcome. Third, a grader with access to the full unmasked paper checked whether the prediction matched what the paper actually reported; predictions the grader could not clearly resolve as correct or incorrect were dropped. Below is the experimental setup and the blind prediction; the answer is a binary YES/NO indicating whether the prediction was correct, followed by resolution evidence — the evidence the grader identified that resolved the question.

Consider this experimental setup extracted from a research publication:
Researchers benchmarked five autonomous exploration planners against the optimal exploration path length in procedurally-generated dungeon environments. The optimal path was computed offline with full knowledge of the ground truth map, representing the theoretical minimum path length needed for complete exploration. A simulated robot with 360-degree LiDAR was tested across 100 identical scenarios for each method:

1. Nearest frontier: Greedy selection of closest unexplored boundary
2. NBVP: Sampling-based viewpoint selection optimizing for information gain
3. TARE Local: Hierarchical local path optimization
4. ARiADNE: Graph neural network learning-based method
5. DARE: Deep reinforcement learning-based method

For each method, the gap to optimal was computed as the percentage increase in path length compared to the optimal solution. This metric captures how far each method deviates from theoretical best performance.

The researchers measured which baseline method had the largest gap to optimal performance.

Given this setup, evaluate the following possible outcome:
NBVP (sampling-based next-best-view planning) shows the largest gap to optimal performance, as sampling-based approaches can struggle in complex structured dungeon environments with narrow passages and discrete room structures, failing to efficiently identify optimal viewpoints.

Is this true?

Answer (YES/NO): YES